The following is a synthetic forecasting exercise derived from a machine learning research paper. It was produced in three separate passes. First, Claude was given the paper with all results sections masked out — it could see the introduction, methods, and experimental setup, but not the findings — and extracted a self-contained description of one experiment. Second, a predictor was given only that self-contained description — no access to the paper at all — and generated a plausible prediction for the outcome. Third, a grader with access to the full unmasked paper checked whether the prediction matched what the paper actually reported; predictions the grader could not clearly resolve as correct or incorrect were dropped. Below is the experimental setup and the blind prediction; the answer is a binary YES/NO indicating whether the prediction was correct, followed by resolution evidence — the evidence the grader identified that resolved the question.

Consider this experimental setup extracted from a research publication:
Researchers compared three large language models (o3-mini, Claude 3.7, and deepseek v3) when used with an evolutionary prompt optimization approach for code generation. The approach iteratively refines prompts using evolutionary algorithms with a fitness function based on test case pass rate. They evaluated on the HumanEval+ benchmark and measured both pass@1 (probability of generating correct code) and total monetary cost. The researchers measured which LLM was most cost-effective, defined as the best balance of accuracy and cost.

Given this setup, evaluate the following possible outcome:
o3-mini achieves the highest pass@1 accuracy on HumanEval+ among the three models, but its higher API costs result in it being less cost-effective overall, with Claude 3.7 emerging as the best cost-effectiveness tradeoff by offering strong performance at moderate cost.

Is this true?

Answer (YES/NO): NO